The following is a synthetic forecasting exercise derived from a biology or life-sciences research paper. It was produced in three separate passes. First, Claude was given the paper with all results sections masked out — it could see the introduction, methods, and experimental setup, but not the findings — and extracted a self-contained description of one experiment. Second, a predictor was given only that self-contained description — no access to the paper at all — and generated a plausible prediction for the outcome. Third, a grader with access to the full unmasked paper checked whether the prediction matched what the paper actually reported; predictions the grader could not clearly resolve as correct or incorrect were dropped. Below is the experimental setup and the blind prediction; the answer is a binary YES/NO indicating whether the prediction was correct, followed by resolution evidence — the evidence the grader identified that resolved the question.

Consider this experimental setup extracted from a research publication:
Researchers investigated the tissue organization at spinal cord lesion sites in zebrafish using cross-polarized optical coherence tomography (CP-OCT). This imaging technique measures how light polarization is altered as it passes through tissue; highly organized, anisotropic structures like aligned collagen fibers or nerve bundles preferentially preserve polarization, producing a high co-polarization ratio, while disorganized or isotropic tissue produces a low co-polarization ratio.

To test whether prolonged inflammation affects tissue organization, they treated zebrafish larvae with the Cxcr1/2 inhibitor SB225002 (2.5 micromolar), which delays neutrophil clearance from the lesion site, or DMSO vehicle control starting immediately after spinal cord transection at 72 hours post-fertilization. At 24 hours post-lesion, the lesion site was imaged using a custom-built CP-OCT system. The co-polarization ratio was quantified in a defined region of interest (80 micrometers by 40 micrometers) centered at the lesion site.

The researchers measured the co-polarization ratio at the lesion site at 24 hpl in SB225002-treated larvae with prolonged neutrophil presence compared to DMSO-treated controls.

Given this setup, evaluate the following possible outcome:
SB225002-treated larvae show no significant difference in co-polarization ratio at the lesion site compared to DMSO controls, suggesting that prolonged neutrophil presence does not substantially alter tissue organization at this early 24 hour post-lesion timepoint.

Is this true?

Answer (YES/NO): NO